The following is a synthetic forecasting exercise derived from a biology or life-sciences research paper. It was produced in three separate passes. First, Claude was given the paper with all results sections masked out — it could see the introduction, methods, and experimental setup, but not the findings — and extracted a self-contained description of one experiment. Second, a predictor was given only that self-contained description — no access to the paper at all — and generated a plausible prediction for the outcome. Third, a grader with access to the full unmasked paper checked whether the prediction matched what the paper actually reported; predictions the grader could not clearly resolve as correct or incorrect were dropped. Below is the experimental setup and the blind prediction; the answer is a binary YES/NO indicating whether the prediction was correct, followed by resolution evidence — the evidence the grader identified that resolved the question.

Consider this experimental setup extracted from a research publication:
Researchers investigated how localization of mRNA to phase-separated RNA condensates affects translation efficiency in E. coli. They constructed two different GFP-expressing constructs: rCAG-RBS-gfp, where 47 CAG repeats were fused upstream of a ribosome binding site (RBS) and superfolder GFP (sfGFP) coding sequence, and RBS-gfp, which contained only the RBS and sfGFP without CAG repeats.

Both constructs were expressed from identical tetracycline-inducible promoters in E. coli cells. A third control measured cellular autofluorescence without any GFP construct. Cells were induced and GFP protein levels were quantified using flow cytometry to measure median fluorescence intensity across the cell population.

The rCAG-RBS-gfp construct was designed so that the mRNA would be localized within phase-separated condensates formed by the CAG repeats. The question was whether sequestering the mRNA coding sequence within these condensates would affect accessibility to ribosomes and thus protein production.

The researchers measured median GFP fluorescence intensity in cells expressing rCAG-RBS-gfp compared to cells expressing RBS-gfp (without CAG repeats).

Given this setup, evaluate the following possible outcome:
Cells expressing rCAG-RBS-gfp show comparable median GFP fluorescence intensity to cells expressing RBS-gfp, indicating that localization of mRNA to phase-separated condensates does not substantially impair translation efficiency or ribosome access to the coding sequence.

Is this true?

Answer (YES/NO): NO